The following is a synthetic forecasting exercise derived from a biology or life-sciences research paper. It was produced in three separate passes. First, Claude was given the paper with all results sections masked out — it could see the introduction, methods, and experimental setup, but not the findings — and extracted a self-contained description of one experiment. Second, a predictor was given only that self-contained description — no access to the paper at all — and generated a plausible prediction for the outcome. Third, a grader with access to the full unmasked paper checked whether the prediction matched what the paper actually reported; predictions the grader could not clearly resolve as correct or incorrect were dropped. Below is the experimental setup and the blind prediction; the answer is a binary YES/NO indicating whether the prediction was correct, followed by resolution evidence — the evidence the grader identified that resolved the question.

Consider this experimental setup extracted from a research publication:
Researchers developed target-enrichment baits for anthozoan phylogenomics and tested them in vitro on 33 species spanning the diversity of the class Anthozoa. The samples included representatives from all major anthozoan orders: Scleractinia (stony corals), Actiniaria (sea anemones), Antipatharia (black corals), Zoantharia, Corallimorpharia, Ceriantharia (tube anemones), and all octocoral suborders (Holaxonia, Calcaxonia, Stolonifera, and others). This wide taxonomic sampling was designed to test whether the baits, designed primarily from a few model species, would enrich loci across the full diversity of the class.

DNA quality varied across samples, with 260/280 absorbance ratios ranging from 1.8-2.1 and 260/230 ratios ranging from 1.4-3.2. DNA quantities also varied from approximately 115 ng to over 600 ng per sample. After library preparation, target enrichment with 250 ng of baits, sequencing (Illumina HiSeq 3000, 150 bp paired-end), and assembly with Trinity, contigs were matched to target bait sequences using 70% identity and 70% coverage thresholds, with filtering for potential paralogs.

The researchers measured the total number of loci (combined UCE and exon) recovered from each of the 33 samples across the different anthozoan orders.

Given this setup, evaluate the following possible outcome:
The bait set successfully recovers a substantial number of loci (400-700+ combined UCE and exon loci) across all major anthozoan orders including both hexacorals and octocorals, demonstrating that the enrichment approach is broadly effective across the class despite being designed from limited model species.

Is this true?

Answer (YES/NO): NO